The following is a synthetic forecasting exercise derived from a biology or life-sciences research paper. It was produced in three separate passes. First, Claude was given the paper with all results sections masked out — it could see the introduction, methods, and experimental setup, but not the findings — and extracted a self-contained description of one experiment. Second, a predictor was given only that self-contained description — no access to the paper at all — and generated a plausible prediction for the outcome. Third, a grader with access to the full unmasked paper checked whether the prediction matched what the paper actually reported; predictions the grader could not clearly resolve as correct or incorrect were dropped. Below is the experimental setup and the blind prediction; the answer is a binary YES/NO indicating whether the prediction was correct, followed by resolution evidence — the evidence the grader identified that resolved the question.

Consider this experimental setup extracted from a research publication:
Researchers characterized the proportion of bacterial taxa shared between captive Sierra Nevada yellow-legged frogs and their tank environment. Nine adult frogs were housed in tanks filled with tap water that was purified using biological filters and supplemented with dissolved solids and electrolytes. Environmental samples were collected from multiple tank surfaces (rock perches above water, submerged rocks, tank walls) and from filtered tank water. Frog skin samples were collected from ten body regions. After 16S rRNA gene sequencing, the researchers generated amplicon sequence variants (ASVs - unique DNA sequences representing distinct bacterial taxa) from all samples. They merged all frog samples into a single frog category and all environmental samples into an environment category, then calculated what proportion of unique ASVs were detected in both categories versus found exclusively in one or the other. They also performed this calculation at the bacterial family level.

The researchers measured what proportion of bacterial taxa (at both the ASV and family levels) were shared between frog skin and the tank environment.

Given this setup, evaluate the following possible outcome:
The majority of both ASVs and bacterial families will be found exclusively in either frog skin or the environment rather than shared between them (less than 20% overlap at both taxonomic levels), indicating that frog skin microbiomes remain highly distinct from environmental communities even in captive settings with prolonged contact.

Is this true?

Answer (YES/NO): NO